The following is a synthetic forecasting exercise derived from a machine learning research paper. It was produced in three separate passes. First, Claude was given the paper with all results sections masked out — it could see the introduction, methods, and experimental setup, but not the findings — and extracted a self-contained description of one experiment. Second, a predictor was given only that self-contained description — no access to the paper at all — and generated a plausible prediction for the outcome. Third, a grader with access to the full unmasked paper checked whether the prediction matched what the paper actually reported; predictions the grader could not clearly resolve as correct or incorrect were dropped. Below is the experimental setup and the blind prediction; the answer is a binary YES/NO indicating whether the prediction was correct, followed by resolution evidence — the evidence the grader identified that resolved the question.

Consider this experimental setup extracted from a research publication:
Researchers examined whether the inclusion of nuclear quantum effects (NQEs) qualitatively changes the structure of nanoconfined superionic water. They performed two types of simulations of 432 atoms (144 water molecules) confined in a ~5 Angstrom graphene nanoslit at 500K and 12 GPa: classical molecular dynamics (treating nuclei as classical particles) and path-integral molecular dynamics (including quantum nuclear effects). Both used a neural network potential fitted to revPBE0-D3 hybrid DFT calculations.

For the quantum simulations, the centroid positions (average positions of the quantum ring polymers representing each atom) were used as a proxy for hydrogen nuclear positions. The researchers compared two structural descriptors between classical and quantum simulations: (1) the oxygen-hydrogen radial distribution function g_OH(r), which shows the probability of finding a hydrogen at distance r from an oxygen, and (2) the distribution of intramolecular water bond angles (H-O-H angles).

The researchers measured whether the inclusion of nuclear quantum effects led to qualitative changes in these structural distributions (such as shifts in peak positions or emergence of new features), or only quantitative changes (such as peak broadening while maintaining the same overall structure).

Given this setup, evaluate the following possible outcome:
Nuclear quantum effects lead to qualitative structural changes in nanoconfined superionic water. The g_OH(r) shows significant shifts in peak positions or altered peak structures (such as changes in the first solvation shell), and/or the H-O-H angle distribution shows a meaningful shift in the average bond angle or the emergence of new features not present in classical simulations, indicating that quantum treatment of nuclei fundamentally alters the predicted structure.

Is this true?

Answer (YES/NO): NO